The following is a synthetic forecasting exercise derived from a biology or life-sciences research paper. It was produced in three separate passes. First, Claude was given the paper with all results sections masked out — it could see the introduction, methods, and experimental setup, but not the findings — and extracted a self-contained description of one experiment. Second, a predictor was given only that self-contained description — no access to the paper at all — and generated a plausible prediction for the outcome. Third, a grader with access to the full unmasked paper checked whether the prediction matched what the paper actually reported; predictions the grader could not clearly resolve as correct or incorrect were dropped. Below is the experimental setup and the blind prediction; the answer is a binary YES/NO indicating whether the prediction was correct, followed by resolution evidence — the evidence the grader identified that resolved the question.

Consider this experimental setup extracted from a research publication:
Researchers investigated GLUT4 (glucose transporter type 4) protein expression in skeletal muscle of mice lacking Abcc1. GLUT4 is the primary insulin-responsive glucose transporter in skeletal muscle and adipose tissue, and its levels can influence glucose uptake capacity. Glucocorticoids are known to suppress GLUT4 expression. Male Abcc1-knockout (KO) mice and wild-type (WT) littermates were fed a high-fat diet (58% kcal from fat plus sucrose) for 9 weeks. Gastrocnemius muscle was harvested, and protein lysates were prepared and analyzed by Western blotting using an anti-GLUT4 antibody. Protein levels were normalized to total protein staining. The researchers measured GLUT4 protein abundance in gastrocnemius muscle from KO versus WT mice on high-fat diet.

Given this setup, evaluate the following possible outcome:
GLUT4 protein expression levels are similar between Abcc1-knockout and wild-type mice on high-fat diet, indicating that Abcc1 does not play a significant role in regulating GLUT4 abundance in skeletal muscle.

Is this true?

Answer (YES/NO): NO